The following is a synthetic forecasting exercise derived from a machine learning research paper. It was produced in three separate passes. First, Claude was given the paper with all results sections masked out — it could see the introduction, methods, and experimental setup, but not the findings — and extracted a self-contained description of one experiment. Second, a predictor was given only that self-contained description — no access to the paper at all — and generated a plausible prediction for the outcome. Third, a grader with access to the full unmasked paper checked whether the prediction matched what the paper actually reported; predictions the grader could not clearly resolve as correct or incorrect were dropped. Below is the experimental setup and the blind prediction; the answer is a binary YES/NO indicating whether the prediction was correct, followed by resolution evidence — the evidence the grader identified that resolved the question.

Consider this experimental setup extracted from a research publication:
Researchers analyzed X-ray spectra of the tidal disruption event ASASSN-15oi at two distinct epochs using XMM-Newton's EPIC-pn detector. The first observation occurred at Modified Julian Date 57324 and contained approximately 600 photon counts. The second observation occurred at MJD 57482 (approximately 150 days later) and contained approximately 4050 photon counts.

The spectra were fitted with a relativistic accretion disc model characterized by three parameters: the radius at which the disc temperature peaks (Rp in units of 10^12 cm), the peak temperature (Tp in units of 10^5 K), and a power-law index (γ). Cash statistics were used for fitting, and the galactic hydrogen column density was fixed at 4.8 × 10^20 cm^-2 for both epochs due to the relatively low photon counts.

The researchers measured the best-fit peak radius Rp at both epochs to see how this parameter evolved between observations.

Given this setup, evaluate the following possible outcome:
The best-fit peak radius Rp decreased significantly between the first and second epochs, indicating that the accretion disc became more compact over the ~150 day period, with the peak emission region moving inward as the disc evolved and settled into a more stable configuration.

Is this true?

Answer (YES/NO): NO